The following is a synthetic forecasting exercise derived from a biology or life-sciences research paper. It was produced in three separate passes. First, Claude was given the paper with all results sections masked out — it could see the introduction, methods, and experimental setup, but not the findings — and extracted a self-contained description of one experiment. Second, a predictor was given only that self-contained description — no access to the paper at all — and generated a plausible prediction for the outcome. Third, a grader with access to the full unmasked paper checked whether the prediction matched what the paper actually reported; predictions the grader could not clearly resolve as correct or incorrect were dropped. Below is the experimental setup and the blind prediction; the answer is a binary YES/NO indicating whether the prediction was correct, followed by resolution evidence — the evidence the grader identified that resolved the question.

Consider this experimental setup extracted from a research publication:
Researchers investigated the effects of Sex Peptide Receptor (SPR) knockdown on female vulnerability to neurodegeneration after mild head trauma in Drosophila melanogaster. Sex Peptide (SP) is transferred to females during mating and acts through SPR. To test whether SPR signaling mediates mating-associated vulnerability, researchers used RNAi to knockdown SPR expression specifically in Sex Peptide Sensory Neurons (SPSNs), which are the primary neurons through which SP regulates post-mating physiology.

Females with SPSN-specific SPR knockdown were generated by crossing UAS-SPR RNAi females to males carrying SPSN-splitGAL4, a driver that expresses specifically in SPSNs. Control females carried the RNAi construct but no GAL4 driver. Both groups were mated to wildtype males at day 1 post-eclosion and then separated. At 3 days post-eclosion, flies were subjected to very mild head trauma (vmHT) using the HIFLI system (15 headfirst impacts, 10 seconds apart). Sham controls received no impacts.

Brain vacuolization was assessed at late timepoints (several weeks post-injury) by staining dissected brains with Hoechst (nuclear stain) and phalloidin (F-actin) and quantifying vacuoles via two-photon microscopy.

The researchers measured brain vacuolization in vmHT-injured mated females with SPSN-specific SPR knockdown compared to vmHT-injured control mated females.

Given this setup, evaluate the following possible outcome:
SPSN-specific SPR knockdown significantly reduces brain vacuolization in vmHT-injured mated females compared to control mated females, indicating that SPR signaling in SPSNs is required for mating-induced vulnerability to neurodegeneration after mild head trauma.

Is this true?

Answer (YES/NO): YES